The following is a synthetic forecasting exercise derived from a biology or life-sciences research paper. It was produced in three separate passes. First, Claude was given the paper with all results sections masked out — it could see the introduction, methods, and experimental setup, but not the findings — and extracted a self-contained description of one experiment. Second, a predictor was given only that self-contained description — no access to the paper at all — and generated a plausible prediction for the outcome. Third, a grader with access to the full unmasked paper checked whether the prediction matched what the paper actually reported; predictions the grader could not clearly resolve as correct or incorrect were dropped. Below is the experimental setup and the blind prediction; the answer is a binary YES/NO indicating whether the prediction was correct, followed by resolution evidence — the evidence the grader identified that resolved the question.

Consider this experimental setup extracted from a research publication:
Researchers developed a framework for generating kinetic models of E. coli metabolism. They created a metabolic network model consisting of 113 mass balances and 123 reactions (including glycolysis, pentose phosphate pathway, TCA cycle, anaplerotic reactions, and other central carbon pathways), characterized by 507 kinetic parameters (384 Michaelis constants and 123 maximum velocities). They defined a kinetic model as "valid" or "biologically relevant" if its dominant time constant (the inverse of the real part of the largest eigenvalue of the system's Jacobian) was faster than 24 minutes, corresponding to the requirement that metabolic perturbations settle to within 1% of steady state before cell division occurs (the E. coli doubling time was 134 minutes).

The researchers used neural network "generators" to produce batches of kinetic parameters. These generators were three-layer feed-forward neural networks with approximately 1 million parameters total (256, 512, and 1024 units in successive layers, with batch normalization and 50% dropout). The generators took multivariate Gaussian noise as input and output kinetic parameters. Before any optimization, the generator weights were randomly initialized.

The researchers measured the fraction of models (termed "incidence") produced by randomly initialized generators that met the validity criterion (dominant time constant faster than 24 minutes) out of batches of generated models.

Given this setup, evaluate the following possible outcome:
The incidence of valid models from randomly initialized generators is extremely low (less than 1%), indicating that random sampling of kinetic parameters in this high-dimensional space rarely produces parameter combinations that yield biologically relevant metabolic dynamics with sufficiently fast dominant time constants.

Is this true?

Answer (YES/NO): YES